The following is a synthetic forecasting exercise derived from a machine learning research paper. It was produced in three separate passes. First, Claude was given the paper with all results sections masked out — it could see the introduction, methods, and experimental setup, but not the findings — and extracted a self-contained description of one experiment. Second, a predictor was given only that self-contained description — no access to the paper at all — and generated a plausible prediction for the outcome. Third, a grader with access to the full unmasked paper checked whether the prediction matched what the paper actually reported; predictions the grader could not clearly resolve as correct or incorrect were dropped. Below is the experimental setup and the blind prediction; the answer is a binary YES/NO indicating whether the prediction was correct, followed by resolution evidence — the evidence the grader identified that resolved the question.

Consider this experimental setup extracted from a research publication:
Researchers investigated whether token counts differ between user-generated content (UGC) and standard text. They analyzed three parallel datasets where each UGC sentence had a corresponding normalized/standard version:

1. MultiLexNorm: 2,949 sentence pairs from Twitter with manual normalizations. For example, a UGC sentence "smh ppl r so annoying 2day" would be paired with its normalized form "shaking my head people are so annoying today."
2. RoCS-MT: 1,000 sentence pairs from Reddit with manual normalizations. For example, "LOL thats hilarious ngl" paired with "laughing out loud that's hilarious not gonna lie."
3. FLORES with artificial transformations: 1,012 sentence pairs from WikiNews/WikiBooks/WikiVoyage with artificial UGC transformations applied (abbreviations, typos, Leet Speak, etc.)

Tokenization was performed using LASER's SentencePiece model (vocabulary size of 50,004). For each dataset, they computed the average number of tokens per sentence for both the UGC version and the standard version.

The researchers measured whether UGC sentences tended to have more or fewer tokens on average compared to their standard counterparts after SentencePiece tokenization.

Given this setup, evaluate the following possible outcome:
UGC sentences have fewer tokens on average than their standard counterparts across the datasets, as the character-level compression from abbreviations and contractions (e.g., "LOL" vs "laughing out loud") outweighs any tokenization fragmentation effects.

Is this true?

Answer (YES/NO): YES